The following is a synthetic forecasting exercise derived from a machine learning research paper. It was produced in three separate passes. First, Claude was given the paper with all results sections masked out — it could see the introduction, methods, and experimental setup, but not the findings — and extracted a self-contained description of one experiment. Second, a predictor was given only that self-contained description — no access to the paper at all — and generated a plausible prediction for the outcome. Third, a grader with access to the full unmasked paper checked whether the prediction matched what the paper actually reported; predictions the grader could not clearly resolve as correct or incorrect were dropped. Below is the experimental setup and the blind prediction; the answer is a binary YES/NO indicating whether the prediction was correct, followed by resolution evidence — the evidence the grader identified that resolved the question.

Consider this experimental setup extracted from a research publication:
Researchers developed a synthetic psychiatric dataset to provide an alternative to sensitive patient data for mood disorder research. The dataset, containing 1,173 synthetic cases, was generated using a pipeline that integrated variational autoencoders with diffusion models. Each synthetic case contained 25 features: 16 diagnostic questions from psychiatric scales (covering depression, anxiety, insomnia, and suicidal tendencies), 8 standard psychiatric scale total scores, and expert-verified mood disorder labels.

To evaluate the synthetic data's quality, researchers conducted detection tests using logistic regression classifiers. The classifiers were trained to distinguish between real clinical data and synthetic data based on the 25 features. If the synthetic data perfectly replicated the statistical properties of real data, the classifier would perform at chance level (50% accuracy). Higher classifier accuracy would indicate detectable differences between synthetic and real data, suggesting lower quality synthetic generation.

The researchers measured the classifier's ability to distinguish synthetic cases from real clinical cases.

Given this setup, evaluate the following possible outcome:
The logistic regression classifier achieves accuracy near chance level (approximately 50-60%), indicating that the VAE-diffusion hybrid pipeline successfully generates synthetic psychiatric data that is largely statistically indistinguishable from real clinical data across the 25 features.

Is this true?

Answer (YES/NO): YES